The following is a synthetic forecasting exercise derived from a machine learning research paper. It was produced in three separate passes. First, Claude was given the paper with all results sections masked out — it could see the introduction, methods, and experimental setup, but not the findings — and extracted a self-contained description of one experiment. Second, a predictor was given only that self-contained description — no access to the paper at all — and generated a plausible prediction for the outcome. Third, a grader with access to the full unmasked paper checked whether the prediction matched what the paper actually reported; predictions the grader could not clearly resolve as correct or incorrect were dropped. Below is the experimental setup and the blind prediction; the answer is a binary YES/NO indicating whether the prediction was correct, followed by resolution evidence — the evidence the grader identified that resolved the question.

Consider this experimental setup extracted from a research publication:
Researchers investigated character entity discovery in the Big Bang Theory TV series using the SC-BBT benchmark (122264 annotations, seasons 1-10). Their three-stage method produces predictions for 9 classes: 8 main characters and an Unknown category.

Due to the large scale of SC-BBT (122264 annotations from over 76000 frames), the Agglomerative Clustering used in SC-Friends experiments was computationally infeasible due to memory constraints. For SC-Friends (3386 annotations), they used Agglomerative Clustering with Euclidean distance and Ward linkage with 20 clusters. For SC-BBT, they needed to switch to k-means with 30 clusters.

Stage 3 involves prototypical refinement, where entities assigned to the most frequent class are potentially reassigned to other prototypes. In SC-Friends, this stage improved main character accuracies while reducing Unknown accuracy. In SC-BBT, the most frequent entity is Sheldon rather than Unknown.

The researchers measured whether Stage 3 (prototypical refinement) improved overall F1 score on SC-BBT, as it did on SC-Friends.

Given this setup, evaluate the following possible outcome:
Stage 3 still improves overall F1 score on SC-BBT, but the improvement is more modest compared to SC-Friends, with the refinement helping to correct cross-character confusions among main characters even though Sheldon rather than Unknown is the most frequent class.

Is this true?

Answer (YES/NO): NO